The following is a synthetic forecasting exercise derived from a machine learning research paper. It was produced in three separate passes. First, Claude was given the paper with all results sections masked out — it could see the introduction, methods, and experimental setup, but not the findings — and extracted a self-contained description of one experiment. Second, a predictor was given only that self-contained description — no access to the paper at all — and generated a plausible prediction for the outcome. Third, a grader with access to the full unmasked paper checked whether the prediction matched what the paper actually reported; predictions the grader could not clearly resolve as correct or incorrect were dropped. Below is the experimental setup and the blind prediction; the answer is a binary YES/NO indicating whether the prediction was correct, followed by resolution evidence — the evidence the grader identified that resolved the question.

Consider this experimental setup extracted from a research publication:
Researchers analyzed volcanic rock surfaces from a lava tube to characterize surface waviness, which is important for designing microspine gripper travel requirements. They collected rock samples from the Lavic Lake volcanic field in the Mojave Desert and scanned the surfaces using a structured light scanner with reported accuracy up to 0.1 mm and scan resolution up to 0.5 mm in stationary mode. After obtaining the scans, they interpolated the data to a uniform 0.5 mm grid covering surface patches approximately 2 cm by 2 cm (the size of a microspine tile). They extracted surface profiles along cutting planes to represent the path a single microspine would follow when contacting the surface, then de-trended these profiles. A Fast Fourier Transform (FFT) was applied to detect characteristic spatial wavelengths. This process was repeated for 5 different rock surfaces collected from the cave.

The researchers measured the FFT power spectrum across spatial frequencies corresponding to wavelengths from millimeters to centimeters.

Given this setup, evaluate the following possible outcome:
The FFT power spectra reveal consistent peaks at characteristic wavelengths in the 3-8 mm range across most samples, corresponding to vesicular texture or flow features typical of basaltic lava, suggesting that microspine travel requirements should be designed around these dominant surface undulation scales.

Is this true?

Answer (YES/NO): NO